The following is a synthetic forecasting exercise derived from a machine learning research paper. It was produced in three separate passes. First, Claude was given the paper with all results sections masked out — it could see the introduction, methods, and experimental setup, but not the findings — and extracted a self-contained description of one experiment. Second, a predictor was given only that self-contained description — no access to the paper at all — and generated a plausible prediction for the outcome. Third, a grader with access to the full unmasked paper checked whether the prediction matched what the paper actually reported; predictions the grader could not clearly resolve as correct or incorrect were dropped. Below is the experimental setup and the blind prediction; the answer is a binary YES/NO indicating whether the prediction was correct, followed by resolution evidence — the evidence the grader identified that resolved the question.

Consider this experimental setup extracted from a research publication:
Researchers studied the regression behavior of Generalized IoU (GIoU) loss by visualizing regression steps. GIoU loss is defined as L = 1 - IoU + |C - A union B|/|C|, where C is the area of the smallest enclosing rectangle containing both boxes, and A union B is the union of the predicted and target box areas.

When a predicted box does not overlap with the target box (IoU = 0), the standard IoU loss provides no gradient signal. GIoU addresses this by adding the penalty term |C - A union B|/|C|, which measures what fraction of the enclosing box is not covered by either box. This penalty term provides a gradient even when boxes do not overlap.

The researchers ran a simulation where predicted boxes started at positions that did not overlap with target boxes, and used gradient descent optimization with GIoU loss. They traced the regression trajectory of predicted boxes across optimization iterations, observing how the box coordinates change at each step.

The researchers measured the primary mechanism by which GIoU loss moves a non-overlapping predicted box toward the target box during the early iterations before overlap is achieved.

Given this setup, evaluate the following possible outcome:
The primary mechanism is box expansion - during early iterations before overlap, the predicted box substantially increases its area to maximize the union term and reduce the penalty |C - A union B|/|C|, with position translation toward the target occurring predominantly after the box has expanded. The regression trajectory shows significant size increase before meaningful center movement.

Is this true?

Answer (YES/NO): YES